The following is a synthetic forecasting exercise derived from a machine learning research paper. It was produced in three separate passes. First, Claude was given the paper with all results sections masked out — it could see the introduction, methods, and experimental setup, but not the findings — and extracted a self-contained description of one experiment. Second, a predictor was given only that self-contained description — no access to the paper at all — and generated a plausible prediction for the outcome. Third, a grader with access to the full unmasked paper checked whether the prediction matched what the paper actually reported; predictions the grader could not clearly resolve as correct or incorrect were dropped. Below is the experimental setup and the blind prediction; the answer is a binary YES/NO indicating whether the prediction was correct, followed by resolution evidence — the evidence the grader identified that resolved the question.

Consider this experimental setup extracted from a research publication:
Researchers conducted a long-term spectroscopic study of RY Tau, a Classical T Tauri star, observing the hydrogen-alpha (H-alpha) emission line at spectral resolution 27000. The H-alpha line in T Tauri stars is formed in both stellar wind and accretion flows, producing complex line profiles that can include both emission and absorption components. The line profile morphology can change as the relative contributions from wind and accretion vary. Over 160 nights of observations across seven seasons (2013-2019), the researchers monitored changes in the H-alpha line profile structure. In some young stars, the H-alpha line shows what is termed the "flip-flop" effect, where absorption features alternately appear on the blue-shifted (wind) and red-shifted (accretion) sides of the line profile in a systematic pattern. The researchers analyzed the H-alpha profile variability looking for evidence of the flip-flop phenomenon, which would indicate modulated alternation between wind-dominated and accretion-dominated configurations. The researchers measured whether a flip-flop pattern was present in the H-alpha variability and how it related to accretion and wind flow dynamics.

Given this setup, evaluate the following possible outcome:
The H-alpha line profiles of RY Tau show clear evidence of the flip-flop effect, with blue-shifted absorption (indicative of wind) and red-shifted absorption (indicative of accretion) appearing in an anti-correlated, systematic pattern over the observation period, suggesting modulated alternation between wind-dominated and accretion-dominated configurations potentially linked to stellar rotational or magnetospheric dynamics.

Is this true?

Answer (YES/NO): YES